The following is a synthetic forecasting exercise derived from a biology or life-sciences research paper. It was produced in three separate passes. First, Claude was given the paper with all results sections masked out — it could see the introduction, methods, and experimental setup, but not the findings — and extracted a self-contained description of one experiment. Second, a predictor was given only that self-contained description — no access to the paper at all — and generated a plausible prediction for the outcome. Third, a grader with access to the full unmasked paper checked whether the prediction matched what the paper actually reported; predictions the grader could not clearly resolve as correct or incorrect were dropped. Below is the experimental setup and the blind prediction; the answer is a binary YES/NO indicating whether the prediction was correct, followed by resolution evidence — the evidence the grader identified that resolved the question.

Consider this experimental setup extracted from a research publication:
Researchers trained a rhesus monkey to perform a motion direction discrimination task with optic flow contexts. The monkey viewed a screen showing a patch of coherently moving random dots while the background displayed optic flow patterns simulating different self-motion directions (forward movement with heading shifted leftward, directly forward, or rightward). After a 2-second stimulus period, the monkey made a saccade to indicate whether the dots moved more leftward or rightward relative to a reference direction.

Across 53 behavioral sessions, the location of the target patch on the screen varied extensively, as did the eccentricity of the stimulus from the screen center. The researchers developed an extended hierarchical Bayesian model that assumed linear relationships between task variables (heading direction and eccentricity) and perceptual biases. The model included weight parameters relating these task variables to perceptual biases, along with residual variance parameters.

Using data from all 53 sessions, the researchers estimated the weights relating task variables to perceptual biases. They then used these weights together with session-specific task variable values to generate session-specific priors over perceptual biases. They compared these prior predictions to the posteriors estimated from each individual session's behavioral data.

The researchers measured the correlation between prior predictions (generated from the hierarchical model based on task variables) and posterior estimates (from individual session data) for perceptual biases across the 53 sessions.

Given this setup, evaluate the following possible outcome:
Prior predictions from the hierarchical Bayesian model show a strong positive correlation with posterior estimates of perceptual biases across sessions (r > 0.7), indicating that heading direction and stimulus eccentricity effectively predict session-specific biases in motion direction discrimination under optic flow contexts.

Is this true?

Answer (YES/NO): NO